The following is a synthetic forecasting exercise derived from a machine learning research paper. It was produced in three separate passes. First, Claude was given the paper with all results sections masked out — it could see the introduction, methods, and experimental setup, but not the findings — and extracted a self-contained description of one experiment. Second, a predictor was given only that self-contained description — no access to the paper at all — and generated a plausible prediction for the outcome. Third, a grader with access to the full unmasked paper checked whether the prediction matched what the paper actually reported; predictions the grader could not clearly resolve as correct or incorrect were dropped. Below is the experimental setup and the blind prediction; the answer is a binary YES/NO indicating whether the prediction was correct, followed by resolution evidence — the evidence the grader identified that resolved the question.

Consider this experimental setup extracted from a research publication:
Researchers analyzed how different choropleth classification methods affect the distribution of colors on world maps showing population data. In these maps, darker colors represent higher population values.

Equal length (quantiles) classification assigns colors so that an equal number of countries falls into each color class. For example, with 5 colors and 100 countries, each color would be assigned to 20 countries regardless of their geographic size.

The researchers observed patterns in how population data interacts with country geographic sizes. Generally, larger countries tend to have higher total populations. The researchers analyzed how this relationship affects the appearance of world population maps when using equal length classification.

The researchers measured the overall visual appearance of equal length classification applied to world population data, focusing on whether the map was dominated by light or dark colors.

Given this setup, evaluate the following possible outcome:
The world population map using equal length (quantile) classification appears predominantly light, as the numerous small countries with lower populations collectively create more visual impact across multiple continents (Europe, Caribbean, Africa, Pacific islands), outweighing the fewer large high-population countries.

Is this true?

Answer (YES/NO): NO